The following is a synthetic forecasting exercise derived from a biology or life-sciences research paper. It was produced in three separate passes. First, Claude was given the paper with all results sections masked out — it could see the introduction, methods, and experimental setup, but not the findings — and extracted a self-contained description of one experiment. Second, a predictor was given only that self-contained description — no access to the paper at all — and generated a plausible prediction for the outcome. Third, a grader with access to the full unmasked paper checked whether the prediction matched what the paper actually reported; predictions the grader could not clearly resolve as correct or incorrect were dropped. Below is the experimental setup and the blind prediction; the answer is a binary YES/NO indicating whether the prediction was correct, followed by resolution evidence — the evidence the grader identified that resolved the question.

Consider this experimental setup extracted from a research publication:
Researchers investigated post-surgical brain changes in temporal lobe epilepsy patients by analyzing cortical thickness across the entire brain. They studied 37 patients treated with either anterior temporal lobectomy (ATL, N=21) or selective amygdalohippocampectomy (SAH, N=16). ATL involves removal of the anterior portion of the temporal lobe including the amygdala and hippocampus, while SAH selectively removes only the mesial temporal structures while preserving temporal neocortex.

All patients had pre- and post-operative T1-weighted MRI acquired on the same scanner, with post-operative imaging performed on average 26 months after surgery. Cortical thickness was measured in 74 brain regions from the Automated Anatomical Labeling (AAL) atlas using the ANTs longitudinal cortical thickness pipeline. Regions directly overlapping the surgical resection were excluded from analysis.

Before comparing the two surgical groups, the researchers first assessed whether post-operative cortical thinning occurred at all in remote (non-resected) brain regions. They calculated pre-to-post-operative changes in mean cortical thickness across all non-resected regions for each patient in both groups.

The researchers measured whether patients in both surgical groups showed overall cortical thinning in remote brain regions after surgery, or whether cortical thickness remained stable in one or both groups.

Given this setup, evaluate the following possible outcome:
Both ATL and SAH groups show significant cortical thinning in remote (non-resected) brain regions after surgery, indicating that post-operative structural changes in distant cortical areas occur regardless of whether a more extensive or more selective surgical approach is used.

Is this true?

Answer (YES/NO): NO